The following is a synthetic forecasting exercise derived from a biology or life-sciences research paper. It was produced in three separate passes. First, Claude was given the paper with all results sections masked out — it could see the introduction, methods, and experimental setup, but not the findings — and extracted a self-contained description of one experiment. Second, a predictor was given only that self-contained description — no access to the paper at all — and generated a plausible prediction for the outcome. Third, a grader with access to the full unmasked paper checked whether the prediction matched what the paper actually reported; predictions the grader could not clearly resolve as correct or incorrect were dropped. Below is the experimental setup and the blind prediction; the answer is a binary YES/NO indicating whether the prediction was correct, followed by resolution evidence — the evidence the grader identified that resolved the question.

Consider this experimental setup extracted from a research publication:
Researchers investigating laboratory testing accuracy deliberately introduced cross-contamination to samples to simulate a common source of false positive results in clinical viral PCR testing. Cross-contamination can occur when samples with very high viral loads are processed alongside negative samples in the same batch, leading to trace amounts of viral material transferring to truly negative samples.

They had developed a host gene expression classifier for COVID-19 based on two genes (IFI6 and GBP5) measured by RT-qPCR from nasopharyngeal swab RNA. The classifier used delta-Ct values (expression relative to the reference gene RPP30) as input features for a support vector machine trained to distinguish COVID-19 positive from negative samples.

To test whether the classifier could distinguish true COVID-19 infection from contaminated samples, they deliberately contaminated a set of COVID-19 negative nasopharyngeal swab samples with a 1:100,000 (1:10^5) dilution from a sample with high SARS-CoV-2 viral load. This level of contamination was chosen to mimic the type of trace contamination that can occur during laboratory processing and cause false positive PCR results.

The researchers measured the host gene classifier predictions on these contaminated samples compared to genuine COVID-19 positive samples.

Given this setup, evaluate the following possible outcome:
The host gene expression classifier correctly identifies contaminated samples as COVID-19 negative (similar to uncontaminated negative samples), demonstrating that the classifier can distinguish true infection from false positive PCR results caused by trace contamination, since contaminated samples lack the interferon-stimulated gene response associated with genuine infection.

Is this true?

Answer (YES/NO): YES